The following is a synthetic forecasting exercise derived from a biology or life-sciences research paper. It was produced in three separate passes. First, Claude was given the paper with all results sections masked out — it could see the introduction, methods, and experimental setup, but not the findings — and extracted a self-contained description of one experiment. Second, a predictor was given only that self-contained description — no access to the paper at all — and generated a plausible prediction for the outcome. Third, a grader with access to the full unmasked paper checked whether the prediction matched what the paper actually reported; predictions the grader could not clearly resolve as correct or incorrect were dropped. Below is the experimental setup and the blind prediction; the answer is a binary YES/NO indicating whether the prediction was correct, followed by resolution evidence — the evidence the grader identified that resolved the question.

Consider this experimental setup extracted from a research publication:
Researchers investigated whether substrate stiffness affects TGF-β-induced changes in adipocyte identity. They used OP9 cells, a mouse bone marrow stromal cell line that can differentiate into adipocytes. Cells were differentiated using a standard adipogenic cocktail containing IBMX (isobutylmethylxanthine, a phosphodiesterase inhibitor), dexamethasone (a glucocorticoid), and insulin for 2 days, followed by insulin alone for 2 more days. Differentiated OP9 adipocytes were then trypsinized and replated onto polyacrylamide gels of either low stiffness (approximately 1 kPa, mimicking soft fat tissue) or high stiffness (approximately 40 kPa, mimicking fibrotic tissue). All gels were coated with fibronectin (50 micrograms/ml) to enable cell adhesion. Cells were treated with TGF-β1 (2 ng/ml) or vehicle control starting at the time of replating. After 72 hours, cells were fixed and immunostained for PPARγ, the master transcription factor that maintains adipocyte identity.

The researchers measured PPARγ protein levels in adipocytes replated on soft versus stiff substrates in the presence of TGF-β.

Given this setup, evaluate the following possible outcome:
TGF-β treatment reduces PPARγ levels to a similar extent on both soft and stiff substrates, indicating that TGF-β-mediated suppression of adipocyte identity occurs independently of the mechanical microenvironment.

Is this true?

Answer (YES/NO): NO